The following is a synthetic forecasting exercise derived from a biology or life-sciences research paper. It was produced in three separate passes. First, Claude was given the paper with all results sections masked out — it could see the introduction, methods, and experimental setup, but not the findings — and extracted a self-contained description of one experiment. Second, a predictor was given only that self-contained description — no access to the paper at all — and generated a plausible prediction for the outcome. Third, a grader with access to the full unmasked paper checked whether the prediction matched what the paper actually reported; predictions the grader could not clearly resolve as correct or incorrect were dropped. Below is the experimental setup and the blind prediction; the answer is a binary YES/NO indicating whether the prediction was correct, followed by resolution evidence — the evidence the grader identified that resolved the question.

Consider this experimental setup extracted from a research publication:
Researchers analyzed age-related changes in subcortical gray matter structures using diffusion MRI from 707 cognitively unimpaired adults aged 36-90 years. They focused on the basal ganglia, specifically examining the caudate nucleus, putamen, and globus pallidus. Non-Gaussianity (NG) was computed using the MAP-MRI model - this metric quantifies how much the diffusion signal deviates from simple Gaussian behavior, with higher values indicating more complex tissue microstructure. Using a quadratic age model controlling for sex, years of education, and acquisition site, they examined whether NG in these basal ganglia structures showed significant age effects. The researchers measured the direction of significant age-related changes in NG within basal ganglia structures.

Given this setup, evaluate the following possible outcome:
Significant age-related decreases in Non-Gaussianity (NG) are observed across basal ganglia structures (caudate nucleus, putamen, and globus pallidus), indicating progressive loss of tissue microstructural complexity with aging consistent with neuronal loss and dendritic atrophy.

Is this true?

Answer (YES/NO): NO